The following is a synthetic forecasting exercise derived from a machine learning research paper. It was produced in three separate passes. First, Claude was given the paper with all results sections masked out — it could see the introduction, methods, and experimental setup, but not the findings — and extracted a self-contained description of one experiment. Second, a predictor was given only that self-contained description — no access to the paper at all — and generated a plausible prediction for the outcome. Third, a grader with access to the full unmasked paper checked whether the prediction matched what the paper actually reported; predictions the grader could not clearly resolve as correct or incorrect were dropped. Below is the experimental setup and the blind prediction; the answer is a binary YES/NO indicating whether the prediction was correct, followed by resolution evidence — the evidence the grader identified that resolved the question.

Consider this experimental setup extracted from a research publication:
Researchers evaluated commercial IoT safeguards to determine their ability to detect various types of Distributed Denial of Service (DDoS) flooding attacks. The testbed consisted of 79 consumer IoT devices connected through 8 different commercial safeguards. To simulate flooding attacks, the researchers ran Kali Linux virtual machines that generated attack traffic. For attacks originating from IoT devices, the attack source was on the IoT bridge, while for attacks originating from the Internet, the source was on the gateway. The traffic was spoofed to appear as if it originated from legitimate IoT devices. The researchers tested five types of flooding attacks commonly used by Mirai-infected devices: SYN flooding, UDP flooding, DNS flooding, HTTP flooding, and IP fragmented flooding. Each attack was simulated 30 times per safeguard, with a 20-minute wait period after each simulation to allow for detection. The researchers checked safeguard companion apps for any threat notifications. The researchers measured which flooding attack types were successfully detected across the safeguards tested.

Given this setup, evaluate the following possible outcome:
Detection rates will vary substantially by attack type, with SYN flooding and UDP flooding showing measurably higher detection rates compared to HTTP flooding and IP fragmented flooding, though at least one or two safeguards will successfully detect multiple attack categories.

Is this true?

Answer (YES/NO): NO